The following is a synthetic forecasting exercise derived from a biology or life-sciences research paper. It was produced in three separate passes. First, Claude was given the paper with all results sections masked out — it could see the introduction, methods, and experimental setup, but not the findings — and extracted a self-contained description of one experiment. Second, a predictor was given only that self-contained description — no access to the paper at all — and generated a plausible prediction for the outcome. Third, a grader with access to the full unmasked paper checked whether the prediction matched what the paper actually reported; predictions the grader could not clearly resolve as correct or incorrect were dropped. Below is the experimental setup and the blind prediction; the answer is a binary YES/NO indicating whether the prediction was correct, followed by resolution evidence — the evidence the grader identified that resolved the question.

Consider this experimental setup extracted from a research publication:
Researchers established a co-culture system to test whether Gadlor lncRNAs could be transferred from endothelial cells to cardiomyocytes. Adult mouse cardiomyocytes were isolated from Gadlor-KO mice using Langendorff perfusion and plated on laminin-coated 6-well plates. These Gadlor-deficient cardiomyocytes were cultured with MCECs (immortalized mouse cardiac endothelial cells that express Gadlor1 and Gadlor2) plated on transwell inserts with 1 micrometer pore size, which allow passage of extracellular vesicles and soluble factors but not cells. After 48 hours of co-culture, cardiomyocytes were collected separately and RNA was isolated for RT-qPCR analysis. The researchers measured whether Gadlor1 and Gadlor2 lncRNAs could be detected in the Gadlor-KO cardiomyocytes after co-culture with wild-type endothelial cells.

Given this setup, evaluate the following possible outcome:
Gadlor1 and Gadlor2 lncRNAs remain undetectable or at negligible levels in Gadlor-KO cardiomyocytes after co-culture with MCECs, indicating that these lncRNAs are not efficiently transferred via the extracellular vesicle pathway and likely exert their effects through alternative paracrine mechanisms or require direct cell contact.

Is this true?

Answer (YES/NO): NO